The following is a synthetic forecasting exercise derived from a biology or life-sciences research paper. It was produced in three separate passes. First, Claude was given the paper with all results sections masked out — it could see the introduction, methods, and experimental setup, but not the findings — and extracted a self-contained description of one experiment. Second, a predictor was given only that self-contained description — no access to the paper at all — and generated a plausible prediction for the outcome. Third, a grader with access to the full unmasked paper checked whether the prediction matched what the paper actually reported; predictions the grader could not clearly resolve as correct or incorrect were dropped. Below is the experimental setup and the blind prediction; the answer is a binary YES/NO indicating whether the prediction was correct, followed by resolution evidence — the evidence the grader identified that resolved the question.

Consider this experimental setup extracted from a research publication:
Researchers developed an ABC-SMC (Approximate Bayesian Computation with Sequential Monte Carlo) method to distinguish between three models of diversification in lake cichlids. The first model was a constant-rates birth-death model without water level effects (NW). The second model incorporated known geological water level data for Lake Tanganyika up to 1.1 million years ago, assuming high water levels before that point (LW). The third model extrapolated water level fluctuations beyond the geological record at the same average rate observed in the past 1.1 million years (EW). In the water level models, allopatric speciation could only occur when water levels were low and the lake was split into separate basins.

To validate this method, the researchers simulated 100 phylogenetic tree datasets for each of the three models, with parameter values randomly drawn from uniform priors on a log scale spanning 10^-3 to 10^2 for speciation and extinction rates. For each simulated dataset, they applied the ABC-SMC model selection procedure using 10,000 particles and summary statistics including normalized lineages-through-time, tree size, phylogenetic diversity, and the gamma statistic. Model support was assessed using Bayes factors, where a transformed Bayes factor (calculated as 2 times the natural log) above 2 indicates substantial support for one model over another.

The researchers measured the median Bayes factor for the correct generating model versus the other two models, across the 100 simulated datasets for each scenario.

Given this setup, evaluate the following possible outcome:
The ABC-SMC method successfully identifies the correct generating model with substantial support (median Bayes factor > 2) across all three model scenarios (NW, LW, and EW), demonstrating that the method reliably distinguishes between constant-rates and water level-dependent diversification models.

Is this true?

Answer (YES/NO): YES